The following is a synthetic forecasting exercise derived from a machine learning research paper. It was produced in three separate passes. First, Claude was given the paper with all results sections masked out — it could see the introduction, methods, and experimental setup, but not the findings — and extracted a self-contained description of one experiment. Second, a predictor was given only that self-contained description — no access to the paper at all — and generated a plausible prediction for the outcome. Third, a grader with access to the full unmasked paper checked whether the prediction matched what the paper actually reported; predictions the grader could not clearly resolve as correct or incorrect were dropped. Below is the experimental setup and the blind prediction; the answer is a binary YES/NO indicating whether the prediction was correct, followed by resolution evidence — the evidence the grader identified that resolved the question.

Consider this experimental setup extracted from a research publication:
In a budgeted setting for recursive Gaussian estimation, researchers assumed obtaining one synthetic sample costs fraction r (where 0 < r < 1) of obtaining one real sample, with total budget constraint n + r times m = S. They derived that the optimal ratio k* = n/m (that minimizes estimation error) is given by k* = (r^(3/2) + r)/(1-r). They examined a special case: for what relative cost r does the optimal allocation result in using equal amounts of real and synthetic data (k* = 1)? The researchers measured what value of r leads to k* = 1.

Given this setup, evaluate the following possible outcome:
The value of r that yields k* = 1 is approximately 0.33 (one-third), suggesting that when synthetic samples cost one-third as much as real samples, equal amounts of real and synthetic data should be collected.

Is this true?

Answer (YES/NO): NO